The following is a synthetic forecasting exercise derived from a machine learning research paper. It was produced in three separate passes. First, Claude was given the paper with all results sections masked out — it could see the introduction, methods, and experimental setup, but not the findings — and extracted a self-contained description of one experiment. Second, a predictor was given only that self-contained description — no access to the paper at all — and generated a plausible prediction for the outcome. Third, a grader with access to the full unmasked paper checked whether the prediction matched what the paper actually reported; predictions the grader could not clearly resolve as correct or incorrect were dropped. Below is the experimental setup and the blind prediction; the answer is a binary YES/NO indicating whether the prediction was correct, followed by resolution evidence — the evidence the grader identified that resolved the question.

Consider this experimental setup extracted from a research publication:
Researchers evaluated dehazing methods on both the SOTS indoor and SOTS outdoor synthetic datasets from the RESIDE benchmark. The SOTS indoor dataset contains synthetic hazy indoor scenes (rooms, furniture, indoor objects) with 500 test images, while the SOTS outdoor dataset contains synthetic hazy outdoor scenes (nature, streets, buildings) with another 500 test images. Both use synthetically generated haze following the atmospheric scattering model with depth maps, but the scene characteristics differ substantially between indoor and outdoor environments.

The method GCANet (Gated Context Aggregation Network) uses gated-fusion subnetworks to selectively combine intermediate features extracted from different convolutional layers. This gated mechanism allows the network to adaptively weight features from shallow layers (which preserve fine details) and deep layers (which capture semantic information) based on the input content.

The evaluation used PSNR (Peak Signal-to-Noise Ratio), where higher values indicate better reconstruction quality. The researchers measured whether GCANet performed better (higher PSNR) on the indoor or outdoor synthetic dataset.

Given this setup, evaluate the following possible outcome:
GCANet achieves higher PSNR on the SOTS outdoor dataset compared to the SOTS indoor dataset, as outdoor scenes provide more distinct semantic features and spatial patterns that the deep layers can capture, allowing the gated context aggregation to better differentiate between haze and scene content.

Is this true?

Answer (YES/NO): NO